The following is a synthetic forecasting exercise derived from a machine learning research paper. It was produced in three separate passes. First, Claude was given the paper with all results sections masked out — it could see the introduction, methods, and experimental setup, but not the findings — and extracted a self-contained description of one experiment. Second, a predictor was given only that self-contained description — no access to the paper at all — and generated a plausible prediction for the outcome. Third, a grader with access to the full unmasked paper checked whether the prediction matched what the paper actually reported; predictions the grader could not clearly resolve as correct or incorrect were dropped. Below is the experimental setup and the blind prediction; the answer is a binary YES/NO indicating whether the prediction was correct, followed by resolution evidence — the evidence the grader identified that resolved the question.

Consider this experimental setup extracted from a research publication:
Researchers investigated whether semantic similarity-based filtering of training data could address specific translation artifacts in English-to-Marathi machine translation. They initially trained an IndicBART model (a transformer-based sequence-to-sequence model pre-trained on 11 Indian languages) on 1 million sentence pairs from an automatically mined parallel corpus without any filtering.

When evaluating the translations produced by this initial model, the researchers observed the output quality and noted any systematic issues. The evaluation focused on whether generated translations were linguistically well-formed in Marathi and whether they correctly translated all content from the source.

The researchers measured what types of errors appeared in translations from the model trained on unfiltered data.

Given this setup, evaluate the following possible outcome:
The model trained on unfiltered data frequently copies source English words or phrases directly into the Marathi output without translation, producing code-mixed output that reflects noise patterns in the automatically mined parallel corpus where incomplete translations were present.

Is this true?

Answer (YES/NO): YES